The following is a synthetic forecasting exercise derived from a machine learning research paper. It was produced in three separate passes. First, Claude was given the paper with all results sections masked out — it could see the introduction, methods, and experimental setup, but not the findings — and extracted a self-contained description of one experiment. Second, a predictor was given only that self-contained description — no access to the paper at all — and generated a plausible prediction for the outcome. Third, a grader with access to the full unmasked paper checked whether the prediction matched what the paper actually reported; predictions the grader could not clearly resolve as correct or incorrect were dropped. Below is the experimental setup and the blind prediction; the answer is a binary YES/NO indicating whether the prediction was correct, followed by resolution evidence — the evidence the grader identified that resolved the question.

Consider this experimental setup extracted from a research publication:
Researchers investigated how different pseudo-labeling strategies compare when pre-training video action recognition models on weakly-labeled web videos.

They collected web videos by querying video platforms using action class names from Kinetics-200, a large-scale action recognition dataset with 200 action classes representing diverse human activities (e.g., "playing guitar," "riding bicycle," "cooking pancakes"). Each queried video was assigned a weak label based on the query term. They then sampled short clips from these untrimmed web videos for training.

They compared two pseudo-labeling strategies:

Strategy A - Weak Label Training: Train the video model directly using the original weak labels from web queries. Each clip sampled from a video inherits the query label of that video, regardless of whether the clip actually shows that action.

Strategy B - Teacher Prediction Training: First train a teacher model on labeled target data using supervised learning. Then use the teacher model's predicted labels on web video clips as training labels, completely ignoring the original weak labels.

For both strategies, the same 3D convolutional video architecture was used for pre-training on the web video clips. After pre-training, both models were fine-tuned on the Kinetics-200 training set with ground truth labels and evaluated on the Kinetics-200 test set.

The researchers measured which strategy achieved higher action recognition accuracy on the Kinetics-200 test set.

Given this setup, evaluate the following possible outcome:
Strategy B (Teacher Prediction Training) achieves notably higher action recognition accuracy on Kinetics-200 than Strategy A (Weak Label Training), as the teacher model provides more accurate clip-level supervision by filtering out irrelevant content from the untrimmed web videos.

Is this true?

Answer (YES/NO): NO